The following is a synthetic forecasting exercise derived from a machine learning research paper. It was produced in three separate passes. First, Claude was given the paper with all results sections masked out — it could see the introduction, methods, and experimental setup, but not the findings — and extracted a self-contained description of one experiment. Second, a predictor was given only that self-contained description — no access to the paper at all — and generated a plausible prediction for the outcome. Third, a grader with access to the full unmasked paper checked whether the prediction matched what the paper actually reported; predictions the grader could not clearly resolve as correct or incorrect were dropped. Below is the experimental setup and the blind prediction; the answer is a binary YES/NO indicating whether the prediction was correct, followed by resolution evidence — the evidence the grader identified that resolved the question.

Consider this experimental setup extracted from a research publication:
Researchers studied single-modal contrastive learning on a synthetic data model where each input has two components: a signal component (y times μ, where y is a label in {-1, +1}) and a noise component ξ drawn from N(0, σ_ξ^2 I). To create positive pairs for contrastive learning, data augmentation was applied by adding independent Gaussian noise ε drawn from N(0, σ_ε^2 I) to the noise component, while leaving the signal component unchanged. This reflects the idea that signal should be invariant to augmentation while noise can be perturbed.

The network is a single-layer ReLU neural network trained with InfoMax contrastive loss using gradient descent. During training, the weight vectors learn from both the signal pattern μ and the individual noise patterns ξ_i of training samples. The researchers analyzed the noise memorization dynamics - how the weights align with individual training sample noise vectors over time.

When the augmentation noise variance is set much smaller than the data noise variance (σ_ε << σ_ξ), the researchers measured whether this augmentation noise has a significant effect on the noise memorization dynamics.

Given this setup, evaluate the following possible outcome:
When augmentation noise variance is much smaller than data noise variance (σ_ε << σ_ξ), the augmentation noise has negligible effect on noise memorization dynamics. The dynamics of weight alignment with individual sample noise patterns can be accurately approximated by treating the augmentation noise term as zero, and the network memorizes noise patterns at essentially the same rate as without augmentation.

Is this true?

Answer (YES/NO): YES